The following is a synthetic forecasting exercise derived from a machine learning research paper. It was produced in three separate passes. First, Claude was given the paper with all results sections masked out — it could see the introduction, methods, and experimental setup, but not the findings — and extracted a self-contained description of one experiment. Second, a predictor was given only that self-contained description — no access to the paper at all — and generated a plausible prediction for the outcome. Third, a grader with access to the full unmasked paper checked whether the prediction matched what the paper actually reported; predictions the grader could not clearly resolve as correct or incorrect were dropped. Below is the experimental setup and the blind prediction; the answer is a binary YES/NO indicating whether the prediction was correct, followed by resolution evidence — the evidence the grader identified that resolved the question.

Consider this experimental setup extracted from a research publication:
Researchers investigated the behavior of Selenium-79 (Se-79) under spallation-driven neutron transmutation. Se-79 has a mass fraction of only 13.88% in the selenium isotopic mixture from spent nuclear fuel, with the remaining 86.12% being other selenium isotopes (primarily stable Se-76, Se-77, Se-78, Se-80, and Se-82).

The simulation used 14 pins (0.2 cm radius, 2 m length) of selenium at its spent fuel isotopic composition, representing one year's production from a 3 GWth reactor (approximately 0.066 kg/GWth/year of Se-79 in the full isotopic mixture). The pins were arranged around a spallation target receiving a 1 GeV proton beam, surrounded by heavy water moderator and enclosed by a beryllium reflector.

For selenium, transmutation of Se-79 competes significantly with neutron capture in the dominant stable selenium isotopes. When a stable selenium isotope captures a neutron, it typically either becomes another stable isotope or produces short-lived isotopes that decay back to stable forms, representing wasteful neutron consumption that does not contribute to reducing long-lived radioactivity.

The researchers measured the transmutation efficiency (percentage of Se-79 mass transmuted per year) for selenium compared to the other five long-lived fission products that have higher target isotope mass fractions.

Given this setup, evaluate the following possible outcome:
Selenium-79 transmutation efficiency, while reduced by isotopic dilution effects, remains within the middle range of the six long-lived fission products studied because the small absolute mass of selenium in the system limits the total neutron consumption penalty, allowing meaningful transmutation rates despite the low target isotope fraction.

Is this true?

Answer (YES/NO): NO